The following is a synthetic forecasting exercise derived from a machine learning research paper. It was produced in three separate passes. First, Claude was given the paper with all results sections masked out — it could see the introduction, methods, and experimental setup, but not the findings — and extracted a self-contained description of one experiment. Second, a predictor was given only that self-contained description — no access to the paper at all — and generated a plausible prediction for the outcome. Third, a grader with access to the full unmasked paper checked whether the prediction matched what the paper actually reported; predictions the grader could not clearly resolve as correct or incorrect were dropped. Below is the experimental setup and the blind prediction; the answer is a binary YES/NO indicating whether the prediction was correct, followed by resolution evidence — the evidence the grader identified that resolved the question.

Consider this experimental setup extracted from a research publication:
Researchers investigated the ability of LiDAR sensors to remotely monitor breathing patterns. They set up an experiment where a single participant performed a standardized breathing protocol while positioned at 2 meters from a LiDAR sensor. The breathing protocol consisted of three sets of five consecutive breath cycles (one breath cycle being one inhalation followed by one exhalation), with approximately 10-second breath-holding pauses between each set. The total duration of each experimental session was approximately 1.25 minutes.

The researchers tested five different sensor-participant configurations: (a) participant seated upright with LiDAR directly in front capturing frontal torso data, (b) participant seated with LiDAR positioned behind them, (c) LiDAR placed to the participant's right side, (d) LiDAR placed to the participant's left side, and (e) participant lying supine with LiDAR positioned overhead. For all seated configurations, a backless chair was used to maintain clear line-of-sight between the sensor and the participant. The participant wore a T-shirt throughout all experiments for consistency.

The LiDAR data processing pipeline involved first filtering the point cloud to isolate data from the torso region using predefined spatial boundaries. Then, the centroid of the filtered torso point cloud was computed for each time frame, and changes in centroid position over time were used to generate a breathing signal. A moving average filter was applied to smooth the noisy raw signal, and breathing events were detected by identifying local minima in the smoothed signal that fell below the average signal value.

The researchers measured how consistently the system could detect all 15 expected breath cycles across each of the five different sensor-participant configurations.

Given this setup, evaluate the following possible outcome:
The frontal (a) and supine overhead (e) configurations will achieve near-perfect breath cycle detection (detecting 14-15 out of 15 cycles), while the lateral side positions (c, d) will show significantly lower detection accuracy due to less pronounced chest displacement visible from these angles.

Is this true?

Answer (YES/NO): NO